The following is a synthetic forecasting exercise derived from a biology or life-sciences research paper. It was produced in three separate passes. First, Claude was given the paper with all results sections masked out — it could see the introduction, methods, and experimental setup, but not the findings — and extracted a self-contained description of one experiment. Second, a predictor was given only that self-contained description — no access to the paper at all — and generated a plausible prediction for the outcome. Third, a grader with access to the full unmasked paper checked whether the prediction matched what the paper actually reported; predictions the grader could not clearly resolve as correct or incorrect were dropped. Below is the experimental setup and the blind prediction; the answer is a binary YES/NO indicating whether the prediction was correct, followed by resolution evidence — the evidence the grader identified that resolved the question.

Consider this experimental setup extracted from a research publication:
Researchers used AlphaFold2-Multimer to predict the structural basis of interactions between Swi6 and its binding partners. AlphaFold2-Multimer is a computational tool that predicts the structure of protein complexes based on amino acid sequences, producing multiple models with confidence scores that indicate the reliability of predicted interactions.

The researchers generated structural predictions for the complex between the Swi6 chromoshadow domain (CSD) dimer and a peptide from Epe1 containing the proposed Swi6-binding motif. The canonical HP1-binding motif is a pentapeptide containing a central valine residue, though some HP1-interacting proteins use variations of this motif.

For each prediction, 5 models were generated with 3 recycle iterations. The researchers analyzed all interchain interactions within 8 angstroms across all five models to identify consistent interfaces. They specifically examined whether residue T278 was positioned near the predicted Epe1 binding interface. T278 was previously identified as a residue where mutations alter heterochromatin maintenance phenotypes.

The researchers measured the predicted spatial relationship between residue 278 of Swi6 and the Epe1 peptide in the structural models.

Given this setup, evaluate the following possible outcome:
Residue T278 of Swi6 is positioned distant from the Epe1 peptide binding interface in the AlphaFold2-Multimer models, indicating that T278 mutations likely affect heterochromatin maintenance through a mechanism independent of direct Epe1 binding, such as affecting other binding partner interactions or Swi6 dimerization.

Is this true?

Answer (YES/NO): NO